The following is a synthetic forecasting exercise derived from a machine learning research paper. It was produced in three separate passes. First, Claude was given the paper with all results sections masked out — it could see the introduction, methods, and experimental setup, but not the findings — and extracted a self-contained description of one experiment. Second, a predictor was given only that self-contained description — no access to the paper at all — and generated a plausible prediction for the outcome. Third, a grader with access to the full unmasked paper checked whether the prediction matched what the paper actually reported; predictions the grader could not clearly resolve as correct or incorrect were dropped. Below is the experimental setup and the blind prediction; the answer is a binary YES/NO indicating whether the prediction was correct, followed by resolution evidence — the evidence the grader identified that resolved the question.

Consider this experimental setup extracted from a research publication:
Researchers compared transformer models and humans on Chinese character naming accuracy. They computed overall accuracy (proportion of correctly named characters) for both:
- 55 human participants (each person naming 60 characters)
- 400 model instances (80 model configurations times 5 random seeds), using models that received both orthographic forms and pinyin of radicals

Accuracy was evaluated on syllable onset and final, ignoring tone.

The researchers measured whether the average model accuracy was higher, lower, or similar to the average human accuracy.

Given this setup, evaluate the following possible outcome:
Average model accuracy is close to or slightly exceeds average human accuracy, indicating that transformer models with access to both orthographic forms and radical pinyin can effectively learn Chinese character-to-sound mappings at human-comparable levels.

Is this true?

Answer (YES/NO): YES